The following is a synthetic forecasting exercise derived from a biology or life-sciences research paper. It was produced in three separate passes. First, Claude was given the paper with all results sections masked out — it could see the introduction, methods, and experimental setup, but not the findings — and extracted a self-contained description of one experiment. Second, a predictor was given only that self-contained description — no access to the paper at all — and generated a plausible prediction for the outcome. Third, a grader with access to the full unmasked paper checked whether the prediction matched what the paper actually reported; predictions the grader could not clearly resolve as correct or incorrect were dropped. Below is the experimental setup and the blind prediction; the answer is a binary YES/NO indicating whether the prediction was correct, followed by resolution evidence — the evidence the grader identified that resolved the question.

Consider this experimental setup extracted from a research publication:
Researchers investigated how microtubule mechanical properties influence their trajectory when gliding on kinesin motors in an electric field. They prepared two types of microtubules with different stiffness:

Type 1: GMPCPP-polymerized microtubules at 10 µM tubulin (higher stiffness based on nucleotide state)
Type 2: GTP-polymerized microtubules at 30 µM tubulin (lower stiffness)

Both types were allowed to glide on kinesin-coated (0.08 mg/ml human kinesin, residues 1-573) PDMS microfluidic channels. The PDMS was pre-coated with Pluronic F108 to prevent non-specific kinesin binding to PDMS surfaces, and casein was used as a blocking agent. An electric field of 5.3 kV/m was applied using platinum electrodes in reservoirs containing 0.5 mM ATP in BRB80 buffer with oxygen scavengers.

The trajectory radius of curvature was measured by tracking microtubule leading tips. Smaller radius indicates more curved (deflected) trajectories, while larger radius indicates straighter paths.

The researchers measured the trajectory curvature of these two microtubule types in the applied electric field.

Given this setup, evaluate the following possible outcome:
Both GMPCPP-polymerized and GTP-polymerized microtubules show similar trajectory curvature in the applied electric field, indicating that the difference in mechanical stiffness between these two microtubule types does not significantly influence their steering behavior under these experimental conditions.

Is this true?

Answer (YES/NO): NO